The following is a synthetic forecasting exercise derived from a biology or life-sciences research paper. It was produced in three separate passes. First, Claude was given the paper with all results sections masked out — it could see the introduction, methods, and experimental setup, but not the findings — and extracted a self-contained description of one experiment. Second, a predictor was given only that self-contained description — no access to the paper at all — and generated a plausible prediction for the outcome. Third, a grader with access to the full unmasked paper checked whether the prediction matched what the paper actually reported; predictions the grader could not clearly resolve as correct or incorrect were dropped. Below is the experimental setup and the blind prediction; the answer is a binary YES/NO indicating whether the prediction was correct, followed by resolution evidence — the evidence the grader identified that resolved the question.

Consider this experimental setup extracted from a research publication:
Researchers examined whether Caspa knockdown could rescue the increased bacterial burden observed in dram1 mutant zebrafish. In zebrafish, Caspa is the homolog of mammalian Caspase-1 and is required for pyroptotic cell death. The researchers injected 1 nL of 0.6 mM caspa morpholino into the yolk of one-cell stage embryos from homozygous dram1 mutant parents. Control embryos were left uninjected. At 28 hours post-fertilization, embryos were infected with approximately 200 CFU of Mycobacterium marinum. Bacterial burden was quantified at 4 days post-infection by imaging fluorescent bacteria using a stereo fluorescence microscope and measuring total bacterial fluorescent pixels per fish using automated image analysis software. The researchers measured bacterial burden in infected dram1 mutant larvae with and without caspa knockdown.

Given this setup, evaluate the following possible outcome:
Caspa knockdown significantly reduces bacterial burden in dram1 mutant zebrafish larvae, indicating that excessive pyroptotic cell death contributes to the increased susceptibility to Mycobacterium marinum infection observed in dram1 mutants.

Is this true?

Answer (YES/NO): YES